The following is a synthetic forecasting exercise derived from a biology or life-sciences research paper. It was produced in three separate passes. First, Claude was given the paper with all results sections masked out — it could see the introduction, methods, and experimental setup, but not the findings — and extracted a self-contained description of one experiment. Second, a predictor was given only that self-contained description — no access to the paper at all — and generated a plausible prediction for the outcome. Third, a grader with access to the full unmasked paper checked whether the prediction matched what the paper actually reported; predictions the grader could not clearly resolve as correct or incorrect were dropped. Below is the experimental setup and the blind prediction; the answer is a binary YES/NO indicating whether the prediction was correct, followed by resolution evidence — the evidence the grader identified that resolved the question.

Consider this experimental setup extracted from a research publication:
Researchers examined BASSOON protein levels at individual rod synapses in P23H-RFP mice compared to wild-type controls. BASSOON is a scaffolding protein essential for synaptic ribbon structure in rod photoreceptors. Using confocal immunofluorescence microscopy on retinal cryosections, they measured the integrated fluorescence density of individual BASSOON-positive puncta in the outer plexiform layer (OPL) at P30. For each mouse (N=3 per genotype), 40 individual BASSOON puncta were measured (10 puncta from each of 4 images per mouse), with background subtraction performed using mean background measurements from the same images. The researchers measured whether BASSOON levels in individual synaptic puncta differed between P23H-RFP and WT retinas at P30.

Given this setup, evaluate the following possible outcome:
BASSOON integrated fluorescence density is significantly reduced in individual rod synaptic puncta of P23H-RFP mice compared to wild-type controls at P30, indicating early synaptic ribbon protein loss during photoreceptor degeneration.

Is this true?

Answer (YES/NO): NO